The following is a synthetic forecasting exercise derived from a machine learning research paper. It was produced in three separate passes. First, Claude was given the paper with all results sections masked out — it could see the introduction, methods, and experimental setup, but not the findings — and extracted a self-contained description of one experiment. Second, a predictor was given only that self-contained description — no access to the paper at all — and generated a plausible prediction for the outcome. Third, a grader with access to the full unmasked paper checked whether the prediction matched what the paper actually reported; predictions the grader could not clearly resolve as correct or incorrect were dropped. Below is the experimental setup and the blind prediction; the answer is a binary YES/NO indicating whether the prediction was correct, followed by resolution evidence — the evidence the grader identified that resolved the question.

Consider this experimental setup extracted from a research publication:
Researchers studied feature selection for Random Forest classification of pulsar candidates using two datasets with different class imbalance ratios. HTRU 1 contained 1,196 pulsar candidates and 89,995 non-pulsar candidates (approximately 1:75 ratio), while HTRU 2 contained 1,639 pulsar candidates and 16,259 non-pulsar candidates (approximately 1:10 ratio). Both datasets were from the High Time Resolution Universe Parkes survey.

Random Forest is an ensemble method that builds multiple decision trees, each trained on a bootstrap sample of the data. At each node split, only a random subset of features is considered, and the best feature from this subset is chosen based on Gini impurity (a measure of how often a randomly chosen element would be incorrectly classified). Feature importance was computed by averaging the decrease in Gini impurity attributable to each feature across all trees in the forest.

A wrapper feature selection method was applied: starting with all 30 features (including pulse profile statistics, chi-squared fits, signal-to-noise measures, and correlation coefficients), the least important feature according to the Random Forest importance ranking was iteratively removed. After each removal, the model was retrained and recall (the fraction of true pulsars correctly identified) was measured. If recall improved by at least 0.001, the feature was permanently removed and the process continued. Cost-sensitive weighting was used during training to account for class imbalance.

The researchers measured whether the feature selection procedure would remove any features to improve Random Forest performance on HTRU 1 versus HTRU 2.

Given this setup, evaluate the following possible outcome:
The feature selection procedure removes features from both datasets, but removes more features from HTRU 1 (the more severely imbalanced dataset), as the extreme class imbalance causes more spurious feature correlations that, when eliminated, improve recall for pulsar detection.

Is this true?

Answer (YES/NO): NO